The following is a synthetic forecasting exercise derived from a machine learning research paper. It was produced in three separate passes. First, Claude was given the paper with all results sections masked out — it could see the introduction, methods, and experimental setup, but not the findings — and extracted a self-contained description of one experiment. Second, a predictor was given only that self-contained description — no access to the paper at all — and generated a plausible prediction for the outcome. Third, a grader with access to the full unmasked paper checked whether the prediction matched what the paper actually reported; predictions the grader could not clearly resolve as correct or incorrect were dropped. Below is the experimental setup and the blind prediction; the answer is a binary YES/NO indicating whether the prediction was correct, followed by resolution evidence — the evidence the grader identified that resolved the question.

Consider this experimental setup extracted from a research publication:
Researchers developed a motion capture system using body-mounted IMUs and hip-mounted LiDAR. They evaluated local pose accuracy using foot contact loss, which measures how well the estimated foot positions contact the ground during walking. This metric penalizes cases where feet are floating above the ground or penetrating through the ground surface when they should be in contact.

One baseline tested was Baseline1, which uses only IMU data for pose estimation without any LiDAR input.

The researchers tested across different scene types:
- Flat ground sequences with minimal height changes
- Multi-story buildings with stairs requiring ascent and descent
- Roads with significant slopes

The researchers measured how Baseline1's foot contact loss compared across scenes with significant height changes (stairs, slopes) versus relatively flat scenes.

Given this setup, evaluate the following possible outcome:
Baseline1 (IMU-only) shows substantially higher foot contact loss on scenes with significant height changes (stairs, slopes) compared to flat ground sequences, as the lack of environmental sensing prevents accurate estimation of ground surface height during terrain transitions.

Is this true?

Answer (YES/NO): YES